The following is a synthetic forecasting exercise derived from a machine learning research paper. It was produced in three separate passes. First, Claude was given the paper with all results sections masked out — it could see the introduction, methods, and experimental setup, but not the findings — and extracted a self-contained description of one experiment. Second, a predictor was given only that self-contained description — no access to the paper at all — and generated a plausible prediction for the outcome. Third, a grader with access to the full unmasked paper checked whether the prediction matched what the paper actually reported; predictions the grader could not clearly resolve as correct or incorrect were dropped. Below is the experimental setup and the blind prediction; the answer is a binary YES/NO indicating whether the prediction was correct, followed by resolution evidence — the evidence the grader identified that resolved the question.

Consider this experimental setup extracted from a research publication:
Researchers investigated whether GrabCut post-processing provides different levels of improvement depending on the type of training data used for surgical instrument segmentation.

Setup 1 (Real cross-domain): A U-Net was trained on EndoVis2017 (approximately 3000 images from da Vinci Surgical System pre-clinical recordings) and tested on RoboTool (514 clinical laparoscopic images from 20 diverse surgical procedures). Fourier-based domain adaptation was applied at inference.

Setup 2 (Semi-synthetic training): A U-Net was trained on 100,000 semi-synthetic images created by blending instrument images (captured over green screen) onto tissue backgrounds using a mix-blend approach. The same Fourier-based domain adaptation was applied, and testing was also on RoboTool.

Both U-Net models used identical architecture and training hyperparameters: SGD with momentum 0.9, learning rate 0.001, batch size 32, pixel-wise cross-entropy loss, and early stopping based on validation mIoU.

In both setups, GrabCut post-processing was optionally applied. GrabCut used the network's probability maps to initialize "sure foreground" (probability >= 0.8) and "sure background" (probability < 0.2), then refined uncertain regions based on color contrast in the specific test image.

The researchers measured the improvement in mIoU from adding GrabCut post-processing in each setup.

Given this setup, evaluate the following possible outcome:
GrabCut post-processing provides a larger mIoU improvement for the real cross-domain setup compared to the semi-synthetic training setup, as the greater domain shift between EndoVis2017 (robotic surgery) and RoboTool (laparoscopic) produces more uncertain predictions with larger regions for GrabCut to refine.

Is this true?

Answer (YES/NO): NO